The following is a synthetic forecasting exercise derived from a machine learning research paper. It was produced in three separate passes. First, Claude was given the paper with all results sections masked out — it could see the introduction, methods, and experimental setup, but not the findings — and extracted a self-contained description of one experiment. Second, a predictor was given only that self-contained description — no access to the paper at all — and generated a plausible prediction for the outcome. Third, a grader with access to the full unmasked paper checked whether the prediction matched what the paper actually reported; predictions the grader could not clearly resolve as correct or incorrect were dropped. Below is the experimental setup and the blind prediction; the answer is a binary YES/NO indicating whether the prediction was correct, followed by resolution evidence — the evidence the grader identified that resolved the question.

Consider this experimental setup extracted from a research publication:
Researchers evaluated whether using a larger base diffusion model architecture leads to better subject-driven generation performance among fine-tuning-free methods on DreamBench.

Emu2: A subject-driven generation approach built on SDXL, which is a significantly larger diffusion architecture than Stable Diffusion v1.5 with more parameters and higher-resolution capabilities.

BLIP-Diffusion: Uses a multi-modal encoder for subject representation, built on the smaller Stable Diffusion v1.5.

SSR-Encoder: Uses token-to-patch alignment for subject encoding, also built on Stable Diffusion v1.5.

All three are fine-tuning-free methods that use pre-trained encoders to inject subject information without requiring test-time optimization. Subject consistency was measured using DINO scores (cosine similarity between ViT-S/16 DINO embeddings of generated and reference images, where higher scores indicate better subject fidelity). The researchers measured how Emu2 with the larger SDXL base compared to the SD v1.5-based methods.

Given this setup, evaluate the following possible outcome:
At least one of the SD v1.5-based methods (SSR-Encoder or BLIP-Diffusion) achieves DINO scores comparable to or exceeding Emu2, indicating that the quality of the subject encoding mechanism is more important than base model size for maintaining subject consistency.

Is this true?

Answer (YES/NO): YES